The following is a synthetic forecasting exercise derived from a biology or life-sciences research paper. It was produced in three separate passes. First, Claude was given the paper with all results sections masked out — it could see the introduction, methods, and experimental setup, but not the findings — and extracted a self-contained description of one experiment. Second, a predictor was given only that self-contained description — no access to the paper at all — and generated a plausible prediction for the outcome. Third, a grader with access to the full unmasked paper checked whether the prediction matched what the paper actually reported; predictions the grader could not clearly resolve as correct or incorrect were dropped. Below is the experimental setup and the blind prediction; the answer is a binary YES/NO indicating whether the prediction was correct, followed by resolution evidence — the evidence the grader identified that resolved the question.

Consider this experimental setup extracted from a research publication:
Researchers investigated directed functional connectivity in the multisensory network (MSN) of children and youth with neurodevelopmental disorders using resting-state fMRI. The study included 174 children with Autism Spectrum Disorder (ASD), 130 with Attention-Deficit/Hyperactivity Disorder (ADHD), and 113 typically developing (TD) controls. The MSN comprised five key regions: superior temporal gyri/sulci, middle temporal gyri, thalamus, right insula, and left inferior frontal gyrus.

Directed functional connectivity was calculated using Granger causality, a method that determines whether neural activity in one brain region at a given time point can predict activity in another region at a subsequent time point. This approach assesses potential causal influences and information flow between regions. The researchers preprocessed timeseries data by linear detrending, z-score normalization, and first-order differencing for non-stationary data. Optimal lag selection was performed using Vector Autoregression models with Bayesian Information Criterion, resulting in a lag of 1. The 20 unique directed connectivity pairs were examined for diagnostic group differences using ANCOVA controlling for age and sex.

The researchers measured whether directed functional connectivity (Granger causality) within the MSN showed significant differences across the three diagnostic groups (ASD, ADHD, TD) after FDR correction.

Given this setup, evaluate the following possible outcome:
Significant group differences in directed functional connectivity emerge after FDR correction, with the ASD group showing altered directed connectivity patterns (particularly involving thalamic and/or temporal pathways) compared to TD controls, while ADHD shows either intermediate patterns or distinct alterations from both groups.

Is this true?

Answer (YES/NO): NO